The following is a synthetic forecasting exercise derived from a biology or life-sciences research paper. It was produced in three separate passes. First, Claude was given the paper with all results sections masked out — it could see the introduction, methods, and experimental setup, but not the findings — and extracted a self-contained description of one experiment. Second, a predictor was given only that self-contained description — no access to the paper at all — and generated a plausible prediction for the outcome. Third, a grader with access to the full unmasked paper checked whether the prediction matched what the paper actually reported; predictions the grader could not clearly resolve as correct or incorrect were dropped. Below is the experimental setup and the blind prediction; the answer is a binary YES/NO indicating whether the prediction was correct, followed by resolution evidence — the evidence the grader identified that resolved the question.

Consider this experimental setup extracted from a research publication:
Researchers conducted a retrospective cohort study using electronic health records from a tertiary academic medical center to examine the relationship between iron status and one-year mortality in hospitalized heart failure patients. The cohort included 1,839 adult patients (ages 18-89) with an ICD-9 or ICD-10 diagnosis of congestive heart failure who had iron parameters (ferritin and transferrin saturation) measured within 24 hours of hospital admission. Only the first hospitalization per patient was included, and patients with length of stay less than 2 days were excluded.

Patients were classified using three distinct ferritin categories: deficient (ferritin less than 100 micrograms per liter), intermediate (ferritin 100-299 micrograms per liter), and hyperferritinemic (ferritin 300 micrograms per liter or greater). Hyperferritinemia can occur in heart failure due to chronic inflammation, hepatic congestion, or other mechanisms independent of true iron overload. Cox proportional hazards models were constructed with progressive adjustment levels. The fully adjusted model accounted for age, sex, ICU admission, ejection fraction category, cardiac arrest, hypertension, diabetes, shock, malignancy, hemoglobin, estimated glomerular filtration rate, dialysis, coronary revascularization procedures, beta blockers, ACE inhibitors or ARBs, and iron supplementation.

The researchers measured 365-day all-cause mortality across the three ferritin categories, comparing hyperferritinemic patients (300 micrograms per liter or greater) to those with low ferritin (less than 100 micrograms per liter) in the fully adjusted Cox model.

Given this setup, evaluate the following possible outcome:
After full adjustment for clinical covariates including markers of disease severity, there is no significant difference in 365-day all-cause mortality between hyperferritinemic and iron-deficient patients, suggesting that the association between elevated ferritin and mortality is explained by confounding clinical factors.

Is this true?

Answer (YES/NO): NO